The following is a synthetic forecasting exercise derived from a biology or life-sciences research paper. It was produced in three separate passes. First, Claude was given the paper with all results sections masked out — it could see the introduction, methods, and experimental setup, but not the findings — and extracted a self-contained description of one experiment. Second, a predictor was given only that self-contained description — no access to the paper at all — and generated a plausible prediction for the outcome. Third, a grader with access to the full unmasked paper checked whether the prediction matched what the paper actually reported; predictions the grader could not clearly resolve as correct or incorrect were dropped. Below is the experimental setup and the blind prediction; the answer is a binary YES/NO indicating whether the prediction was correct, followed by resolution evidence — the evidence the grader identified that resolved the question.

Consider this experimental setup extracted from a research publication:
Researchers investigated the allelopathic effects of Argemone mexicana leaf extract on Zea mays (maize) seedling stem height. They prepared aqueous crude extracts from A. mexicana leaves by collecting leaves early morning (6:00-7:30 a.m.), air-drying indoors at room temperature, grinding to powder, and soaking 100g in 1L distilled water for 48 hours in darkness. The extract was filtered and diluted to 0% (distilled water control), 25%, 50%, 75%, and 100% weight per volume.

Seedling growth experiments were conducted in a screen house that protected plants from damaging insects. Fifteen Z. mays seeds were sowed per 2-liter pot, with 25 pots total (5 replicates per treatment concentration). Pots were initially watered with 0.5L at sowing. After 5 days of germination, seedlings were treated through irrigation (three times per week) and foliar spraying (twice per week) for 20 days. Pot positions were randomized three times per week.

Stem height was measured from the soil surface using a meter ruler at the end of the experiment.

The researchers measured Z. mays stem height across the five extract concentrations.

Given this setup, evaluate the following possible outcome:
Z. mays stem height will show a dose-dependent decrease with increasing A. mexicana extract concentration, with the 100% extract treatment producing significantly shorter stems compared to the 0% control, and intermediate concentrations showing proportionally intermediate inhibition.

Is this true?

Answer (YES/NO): NO